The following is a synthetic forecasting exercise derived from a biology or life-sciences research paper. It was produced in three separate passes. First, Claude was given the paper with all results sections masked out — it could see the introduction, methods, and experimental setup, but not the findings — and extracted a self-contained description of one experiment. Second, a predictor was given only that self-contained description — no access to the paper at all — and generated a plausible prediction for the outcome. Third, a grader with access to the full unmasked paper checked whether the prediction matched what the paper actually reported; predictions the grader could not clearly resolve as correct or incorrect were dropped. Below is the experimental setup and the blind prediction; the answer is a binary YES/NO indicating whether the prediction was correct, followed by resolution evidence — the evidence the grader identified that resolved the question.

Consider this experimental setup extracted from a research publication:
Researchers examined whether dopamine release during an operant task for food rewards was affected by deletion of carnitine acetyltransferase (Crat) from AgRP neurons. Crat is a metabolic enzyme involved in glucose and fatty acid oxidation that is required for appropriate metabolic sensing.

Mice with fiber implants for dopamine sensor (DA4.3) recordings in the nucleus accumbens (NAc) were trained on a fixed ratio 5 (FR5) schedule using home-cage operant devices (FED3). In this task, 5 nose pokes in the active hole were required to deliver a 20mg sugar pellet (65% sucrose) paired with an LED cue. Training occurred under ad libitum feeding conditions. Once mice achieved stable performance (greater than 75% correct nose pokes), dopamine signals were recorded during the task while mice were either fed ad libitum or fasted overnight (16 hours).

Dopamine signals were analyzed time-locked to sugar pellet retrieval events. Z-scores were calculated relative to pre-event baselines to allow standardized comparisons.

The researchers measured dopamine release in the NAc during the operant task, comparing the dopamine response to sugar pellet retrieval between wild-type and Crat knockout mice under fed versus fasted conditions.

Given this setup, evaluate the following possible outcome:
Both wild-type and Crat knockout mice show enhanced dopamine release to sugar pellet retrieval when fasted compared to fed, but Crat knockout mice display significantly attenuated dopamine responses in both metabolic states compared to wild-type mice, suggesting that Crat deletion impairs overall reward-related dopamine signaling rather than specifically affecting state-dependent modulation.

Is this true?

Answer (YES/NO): NO